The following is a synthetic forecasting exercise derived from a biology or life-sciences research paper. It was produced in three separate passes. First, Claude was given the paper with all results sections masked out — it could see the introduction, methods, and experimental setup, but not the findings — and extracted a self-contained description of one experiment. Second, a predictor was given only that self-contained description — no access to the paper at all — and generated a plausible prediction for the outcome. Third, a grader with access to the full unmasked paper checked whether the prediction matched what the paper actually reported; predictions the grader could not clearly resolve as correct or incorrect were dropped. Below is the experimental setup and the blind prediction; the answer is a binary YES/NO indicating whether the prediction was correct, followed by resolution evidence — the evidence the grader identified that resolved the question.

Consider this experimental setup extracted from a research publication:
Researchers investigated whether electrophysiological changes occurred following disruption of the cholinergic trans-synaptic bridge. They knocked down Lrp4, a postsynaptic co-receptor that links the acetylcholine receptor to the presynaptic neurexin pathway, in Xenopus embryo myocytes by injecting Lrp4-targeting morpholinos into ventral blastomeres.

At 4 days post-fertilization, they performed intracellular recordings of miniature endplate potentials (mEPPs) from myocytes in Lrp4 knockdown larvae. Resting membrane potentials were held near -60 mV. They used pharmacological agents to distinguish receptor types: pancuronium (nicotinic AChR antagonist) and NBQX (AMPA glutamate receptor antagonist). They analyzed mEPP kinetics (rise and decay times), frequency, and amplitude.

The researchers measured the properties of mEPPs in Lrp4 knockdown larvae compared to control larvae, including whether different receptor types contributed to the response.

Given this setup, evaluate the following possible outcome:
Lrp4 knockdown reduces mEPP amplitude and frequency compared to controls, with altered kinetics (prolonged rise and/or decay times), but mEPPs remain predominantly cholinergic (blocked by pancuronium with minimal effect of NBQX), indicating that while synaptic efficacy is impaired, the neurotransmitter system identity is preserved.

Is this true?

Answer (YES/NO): NO